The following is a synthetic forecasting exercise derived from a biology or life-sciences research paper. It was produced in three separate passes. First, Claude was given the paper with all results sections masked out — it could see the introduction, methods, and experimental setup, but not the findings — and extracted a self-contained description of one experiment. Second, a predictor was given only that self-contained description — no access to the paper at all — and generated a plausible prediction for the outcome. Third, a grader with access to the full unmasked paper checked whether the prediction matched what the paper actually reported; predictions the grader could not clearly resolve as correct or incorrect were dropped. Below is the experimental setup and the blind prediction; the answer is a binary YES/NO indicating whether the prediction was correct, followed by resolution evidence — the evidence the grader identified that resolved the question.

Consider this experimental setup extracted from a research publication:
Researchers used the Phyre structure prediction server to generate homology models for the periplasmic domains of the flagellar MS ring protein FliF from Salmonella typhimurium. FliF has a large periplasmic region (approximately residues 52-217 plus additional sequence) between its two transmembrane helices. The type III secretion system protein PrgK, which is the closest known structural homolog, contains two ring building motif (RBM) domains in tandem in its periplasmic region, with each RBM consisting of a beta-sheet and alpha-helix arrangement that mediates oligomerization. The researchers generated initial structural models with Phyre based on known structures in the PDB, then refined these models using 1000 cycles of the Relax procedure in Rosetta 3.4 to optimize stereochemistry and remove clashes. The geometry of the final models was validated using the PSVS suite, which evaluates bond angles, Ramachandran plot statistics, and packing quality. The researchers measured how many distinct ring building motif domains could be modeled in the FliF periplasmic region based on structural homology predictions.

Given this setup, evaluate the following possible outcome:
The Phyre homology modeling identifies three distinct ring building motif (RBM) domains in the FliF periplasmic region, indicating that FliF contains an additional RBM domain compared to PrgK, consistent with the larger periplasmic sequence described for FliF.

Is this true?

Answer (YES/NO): YES